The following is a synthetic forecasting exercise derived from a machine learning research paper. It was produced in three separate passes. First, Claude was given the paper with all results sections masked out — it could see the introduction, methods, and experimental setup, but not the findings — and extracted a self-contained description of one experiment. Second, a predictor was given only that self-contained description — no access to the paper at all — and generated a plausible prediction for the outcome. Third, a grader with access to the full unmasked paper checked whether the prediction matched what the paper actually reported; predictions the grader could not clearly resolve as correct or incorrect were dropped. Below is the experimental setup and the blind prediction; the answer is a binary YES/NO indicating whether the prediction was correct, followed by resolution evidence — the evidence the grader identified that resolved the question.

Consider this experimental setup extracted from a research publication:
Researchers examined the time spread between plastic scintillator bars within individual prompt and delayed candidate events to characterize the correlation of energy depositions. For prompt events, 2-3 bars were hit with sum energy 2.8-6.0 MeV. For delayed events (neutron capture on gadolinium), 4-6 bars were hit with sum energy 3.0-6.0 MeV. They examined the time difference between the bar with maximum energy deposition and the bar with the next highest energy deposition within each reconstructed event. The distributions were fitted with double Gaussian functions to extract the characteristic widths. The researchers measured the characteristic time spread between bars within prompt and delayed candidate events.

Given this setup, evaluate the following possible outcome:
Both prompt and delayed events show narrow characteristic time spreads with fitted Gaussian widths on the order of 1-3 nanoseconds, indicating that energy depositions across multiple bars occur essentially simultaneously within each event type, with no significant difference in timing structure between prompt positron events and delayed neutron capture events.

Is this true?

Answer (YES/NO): YES